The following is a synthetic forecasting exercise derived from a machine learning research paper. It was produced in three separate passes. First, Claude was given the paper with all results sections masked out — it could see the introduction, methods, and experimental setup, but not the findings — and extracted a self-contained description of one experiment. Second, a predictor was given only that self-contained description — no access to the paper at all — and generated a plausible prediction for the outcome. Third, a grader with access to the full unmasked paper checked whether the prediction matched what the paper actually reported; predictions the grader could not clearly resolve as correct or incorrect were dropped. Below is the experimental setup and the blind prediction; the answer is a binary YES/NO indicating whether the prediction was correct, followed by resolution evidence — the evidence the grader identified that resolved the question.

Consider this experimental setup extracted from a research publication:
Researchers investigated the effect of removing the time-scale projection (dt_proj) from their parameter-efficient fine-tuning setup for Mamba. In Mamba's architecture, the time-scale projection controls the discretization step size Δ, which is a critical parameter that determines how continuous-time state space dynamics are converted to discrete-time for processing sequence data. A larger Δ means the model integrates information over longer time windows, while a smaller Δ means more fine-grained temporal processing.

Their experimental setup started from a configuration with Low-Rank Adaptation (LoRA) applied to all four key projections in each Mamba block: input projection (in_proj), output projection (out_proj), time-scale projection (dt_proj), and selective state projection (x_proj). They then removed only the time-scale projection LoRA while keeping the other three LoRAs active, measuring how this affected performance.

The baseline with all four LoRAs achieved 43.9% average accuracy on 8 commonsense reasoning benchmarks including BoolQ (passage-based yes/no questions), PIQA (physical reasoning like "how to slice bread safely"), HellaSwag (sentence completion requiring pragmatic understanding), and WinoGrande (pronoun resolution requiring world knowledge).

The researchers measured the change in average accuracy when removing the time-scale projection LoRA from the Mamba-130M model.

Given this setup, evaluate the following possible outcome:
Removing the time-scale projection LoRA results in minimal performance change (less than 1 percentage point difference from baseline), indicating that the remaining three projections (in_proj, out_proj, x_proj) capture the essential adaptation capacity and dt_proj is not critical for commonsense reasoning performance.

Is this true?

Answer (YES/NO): YES